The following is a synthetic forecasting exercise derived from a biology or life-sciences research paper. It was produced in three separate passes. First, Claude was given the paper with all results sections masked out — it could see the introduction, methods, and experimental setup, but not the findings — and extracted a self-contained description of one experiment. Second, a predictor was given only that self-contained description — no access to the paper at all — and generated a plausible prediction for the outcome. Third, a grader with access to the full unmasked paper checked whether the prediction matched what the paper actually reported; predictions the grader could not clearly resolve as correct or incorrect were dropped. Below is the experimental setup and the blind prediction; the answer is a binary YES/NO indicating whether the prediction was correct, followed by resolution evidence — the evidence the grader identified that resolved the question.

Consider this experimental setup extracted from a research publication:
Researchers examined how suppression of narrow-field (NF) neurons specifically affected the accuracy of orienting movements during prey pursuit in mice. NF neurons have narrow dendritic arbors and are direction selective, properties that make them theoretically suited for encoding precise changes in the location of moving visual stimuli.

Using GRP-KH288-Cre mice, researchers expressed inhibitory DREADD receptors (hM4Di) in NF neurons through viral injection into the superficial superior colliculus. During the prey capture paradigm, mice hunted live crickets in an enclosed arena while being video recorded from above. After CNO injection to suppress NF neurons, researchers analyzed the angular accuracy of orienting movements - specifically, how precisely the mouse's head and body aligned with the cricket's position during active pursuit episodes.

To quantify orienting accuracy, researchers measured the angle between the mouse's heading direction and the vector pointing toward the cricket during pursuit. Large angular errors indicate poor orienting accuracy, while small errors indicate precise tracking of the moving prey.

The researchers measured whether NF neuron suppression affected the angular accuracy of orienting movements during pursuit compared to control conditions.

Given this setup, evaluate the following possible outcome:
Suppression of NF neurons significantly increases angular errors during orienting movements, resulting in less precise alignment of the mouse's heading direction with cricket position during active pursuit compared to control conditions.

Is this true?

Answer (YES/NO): YES